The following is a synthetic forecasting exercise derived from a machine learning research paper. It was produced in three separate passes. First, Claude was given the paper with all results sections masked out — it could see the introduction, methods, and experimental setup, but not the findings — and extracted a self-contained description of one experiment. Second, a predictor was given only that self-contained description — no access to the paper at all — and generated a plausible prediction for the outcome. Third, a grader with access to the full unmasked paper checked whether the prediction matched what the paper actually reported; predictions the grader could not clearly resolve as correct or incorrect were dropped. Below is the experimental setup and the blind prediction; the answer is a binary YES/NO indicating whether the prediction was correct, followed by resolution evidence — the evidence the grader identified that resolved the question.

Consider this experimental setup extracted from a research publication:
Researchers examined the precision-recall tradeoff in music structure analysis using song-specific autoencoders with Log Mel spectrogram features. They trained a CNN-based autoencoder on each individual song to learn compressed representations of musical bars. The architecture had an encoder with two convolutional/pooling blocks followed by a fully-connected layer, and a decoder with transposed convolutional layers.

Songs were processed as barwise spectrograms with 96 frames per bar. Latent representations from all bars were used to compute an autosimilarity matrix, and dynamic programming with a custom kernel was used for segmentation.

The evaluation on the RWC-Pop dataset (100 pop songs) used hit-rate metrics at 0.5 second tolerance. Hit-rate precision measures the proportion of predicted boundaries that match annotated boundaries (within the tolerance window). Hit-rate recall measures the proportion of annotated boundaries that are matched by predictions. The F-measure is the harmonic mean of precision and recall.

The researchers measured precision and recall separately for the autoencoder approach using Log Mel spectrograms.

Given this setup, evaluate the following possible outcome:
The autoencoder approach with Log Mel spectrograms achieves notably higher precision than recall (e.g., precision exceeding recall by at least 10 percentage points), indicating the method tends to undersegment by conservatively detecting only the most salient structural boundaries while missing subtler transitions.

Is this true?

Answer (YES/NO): NO